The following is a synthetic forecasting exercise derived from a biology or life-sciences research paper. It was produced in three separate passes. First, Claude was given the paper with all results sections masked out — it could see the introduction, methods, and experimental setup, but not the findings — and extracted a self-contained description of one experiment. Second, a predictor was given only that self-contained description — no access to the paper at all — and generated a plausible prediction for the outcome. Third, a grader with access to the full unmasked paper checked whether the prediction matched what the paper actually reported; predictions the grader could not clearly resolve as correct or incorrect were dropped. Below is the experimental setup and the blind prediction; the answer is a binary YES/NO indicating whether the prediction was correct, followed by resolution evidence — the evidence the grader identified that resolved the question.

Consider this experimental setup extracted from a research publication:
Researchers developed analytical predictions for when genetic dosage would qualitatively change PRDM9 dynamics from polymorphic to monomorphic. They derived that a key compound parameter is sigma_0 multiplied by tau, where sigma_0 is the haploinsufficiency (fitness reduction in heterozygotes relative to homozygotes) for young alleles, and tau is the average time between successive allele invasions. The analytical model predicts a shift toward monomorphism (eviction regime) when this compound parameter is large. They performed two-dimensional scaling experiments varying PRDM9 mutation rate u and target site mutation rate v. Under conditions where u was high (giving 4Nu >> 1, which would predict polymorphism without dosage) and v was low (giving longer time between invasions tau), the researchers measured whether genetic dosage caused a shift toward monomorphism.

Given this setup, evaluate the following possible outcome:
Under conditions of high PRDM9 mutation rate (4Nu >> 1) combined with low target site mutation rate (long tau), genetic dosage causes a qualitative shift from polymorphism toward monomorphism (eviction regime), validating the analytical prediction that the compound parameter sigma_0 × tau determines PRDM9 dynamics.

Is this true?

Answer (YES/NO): YES